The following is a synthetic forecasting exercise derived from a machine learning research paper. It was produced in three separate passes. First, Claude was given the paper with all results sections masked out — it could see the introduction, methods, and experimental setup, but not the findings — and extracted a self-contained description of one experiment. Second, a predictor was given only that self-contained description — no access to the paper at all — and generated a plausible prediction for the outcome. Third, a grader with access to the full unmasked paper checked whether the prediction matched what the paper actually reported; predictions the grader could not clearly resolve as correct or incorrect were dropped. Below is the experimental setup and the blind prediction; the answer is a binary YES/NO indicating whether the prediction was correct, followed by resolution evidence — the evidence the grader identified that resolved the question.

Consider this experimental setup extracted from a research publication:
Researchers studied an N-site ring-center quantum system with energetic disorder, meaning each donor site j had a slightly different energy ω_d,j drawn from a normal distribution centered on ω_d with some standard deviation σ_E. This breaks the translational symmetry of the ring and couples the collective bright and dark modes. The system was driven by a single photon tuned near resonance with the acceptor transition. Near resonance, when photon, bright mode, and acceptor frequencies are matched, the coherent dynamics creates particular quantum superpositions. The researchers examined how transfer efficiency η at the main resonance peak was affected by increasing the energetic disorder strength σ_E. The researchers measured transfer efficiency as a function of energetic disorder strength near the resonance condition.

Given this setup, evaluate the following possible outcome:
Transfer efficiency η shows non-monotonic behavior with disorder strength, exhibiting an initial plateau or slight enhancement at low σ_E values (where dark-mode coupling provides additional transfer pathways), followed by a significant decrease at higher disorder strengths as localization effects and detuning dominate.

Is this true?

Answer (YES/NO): NO